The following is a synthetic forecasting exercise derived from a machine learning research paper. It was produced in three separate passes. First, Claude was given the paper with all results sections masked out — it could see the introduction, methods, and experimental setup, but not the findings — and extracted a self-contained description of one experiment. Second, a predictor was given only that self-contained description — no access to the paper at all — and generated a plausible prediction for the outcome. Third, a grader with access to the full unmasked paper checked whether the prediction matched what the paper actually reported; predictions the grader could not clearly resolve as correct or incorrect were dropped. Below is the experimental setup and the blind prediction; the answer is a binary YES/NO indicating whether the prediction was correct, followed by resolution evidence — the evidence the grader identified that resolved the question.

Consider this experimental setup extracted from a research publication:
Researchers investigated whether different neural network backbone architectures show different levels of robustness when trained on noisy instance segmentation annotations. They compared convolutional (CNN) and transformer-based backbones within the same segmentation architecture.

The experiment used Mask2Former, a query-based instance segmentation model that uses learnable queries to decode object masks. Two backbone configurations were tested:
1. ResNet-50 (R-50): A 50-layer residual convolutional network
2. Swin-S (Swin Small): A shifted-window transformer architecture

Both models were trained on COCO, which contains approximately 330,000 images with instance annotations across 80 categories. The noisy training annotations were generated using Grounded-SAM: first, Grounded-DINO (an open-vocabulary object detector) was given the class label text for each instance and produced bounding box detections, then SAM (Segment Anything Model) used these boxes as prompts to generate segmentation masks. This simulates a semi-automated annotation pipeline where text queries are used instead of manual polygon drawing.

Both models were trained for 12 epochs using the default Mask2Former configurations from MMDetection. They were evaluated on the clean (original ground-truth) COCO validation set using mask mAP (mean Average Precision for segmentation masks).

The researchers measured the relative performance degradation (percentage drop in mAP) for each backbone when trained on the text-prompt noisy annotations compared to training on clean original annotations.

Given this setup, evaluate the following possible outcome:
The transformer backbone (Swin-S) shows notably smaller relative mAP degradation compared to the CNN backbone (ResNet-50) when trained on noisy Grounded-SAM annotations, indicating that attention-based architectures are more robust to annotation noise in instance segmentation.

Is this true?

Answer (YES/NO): YES